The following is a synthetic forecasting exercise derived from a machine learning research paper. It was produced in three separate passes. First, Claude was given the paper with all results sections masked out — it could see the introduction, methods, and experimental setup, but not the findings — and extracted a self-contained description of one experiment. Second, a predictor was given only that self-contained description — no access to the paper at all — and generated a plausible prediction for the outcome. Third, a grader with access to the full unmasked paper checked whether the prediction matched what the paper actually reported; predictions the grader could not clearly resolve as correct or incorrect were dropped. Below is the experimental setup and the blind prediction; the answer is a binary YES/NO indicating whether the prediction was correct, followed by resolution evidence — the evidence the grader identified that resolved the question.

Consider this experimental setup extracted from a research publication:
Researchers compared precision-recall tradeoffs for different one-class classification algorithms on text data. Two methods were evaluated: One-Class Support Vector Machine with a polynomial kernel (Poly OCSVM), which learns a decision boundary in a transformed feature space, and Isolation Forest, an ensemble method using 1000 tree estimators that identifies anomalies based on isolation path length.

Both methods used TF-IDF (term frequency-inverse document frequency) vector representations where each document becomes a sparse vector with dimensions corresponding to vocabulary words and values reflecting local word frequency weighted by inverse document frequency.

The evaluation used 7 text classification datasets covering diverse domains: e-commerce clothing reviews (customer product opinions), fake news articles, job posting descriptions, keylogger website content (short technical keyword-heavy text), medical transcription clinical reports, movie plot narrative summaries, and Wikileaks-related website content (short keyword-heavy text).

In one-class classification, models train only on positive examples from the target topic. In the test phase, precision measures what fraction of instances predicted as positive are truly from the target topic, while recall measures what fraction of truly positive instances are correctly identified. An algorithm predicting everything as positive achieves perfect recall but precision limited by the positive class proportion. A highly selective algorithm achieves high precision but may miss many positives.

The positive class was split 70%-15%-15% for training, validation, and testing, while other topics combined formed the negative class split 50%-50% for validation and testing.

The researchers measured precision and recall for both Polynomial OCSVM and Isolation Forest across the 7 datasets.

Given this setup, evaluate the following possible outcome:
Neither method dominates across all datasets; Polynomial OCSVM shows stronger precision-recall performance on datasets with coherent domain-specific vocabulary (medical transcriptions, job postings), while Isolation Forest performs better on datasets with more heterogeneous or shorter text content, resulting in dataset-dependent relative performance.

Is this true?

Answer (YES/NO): NO